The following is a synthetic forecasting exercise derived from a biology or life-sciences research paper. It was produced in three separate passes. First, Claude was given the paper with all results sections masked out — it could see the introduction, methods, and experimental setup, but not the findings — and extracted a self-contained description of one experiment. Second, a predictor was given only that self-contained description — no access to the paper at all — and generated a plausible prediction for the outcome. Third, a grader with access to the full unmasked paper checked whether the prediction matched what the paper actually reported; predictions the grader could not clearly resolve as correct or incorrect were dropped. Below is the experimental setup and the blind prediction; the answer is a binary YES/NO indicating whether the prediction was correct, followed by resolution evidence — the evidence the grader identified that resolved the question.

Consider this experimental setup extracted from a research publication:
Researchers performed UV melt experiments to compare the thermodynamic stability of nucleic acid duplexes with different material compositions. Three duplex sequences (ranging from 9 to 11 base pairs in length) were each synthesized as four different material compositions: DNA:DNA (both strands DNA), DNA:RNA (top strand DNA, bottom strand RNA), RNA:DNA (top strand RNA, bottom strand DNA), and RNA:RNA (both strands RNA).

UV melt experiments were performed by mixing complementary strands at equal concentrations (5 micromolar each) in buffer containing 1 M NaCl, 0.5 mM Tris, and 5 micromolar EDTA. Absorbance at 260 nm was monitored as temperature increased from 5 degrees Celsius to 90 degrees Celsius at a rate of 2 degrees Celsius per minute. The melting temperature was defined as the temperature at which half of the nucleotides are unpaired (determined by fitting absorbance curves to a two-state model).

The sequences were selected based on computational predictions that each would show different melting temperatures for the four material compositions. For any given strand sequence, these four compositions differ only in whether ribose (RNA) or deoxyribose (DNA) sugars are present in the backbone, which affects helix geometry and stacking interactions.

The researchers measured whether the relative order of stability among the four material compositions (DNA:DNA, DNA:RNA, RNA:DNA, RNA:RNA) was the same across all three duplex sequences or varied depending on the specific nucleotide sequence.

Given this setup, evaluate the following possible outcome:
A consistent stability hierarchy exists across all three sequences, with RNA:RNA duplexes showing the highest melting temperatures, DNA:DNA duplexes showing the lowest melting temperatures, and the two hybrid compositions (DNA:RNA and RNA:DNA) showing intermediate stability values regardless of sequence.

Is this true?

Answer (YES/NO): NO